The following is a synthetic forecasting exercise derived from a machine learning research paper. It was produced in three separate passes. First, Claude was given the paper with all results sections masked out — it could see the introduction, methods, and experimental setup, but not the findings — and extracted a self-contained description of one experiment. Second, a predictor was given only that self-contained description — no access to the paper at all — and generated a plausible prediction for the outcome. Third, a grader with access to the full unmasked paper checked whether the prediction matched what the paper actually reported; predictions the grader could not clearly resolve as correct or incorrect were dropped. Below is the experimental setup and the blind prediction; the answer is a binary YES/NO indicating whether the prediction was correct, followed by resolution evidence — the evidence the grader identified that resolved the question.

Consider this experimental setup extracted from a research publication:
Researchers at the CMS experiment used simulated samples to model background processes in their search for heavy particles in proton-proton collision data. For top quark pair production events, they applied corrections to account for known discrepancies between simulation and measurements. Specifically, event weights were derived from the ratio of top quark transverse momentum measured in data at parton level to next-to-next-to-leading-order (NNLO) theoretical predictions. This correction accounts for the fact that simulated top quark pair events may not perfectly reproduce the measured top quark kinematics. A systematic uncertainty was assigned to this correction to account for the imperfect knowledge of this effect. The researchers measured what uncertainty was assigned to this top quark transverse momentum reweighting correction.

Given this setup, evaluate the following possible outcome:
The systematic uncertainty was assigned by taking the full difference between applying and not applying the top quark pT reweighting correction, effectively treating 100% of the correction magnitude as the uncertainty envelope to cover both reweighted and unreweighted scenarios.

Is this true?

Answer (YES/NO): NO